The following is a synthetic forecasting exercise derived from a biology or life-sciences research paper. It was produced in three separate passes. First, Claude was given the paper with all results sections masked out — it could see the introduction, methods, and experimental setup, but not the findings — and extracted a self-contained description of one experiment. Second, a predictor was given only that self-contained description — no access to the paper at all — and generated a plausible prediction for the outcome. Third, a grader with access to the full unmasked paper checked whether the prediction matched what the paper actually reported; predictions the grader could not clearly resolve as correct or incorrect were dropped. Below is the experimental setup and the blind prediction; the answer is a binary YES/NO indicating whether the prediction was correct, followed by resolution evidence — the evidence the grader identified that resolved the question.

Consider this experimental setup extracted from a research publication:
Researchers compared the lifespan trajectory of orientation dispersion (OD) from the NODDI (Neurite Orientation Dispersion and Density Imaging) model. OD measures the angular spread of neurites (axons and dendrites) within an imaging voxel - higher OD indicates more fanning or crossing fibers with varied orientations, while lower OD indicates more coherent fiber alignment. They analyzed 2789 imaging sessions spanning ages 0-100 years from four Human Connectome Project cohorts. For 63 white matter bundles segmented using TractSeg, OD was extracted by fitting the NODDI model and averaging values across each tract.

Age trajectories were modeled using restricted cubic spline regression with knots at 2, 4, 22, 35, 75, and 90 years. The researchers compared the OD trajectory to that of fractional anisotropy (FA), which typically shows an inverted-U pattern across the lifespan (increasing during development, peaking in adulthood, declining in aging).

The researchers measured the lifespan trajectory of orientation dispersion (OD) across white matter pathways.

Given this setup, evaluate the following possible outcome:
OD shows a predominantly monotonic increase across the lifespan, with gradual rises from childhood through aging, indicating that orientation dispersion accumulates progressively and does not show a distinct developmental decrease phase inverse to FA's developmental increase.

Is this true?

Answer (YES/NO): NO